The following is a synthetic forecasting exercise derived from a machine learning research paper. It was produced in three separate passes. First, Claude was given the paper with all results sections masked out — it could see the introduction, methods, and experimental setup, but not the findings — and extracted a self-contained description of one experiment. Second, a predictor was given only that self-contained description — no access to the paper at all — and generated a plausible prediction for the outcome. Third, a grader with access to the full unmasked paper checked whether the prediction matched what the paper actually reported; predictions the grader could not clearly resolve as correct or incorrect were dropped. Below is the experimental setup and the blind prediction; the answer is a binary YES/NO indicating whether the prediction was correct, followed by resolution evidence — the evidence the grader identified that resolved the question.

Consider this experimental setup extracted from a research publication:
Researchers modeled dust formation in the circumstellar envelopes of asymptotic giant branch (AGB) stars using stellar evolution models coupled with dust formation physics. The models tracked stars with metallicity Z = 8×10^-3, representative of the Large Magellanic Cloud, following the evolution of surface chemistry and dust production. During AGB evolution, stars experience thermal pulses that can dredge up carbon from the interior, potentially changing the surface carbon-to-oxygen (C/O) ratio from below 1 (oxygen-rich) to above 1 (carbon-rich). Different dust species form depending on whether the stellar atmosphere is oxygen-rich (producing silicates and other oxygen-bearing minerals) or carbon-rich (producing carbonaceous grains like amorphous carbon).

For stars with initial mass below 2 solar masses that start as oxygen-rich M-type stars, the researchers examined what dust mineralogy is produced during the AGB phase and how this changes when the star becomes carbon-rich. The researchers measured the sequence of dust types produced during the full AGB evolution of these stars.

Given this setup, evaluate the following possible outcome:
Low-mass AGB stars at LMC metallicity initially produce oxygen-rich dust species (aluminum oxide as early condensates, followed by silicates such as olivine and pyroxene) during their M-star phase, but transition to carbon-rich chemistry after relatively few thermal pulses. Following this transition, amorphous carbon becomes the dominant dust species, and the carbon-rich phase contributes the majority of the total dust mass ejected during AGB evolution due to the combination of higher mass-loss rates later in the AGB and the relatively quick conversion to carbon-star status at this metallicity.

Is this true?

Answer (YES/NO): NO